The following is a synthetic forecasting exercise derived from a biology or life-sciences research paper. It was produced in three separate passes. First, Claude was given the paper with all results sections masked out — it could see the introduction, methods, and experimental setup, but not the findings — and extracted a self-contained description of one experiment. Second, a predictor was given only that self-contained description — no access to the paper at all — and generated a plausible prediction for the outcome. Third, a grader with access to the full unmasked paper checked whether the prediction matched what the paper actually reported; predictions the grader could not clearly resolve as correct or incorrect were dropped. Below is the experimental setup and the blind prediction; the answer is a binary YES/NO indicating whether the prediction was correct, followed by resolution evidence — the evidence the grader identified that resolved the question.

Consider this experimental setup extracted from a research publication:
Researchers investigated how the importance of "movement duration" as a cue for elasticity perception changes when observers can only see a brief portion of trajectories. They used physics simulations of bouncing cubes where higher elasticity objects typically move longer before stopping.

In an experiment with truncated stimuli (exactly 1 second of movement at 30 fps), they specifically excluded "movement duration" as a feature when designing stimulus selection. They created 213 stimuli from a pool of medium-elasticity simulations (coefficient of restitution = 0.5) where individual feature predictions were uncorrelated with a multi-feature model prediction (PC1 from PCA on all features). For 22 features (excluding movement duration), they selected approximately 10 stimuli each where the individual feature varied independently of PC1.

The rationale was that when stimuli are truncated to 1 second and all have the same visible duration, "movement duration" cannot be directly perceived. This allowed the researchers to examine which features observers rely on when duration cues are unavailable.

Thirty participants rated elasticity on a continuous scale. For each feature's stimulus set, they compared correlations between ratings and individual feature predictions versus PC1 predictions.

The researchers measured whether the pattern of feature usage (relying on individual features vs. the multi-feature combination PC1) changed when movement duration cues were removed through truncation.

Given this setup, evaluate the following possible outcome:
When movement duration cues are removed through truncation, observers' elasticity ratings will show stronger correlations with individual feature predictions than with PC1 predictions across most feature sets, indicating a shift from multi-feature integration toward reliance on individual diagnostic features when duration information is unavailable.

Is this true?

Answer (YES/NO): NO